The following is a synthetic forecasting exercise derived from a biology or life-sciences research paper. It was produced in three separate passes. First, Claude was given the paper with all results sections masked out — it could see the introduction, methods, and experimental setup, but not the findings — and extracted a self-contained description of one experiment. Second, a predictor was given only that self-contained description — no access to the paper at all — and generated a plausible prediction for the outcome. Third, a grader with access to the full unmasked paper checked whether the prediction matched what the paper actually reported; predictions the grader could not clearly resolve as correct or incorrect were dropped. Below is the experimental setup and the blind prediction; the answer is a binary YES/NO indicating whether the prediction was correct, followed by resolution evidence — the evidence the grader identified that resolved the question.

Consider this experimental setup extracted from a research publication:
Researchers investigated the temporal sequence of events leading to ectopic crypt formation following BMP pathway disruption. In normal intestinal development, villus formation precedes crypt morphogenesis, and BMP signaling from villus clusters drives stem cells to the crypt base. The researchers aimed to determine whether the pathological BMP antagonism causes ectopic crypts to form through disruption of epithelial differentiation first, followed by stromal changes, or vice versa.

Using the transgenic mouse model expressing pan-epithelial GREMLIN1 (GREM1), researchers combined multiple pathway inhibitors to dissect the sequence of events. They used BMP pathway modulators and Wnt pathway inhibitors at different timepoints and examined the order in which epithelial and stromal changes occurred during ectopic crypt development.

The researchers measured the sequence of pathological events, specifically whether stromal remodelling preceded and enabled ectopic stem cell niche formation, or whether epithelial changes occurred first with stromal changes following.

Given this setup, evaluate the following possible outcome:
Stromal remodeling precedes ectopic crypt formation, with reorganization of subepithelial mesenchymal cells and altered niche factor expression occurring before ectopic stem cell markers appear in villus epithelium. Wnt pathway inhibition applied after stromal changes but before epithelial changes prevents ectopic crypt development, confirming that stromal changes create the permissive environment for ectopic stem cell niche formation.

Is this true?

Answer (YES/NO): YES